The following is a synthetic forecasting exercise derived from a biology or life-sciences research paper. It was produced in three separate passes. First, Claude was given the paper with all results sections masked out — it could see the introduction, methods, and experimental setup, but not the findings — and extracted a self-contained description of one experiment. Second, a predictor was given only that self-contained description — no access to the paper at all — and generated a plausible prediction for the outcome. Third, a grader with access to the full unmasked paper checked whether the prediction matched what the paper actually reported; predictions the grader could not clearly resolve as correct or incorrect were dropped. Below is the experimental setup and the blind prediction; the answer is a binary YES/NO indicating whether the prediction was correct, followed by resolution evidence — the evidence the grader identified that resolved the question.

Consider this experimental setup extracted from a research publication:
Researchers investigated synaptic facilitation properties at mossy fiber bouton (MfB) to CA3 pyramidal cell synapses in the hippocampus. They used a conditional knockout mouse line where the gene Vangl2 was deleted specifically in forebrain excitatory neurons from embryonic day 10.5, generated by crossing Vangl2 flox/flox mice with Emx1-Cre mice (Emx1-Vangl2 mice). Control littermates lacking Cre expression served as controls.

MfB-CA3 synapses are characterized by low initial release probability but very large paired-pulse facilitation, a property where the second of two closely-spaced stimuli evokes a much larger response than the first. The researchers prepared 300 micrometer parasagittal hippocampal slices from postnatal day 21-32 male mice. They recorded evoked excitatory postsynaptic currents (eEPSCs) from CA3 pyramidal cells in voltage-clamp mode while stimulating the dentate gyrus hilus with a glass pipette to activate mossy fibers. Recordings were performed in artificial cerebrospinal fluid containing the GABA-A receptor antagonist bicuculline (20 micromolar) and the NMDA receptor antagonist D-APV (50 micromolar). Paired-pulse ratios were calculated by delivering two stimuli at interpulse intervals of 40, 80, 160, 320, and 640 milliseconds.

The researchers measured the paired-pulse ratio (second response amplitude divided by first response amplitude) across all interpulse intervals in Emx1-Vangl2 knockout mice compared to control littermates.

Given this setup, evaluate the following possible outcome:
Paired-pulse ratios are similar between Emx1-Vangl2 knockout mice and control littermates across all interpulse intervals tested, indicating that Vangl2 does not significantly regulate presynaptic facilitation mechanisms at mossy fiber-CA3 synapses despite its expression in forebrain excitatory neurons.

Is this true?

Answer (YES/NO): NO